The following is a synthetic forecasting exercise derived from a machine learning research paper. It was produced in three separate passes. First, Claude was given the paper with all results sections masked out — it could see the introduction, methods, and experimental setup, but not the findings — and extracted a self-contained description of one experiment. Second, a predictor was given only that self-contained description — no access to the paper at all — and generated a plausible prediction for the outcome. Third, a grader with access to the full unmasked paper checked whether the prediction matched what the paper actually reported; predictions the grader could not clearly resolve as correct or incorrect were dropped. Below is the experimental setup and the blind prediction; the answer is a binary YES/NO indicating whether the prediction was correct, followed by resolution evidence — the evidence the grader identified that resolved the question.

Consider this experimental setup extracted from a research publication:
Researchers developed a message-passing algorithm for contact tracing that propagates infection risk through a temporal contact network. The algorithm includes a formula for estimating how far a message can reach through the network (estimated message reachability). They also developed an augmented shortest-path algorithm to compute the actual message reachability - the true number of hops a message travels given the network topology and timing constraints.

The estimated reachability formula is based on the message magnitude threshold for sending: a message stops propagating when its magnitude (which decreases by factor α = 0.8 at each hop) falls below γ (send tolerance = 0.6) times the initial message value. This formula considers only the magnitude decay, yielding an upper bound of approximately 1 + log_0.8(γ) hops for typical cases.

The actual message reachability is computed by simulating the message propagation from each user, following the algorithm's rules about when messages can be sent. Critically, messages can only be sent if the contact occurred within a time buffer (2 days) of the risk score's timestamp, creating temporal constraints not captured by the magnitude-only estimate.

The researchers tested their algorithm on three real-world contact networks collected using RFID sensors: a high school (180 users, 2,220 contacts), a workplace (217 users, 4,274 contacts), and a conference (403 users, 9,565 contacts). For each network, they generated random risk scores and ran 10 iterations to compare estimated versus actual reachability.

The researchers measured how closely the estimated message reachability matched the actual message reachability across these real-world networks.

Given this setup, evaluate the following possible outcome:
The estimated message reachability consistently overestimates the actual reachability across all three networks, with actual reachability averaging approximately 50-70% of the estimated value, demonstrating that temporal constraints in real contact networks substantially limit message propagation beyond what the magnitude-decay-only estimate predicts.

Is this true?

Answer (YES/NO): YES